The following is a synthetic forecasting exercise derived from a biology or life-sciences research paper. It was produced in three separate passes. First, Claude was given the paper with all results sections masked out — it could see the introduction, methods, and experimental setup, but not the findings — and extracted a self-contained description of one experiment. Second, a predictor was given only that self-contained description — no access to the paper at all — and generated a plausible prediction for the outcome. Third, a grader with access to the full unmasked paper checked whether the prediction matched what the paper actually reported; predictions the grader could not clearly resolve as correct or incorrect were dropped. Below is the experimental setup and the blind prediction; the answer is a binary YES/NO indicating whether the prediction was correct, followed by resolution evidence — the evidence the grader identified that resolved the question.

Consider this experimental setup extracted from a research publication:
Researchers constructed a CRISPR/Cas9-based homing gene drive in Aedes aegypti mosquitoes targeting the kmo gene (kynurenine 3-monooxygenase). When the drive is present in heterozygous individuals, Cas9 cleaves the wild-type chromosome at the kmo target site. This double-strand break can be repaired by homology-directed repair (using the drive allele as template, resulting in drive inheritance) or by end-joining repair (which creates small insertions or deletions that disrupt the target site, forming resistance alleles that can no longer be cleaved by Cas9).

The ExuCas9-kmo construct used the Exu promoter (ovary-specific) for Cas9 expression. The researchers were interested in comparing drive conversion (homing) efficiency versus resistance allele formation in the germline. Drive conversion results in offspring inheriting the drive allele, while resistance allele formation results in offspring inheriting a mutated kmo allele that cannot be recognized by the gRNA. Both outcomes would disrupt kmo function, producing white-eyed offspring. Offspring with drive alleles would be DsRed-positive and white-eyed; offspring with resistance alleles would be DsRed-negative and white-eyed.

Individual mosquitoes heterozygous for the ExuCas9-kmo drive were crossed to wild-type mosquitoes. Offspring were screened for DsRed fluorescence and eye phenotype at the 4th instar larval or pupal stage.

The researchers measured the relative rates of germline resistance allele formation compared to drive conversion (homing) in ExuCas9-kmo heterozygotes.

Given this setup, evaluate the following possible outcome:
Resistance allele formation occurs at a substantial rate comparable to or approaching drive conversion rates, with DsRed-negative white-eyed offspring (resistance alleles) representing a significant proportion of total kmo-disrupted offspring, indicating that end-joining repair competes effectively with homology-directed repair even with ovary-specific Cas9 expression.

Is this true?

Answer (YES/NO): YES